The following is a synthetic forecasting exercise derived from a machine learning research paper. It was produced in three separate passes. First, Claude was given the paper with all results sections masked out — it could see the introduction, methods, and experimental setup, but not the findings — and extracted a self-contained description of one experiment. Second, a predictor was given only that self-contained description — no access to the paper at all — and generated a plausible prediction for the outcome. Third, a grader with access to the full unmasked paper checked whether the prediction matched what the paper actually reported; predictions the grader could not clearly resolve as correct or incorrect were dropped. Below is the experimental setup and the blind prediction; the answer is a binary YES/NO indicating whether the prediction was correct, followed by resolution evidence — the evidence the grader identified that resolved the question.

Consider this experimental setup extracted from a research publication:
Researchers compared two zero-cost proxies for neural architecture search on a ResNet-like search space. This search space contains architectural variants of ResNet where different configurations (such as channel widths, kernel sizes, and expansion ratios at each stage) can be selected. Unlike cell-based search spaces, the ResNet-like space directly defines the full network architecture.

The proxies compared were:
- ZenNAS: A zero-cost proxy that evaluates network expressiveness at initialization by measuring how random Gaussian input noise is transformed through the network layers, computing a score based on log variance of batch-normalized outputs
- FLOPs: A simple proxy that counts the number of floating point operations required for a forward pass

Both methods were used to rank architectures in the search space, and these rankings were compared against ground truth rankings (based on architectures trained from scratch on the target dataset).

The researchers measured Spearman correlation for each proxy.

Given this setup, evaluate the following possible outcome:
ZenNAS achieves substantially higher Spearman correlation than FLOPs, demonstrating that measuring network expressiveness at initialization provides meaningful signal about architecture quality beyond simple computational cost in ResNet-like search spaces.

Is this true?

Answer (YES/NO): NO